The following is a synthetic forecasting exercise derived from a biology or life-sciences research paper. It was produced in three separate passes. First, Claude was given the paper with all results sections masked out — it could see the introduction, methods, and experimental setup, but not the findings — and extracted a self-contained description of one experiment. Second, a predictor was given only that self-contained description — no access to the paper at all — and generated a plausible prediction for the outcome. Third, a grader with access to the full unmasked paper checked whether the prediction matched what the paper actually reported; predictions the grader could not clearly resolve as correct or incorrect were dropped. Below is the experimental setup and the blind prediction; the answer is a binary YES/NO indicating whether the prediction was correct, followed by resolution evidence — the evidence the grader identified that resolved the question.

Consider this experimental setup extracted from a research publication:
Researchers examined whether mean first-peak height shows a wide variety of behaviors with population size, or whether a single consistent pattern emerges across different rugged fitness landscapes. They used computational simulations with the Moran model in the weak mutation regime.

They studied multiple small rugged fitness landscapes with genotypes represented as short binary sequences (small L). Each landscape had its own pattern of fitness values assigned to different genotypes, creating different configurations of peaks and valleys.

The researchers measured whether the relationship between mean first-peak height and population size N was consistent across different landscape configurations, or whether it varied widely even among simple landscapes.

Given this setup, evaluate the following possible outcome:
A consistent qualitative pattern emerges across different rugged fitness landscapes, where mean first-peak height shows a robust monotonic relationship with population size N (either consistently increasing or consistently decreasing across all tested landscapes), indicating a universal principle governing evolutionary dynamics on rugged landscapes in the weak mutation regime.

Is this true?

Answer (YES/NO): NO